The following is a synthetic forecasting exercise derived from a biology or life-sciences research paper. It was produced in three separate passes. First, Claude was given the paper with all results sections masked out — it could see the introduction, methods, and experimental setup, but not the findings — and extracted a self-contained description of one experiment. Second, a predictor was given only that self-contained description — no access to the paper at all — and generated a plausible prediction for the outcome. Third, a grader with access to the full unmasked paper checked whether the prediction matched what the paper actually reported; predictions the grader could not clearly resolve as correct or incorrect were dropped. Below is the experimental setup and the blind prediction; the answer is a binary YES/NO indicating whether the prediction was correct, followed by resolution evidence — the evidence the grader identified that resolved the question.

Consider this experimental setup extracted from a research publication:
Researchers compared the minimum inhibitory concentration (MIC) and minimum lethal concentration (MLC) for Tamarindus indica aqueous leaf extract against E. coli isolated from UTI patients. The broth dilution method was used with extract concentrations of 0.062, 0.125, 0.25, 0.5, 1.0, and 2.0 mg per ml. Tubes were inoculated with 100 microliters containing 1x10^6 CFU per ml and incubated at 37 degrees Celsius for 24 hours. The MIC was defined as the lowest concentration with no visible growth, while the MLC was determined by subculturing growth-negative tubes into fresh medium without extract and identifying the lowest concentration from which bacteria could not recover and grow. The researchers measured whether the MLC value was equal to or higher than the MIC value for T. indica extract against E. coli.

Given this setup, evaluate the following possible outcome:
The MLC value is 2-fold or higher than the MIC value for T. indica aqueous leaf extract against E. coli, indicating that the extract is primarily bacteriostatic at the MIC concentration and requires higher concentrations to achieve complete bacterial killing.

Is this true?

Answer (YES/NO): YES